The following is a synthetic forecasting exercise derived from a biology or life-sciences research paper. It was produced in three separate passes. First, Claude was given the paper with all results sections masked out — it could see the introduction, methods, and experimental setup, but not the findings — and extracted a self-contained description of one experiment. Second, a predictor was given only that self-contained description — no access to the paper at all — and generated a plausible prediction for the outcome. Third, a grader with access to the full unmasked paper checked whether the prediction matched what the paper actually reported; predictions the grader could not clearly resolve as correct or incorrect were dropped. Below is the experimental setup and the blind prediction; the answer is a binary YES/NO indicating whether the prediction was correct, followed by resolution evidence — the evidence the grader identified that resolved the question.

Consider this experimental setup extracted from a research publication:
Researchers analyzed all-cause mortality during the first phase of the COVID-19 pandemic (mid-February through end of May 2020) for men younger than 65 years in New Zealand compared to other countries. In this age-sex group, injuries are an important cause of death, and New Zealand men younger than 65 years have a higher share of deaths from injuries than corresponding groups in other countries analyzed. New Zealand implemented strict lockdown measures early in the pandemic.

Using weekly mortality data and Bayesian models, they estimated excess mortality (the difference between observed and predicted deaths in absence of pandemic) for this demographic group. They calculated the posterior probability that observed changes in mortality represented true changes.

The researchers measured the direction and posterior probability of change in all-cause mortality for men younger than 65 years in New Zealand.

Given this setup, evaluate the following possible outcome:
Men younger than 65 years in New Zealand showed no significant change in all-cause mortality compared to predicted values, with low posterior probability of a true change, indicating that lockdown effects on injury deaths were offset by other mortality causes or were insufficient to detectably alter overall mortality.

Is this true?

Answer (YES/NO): NO